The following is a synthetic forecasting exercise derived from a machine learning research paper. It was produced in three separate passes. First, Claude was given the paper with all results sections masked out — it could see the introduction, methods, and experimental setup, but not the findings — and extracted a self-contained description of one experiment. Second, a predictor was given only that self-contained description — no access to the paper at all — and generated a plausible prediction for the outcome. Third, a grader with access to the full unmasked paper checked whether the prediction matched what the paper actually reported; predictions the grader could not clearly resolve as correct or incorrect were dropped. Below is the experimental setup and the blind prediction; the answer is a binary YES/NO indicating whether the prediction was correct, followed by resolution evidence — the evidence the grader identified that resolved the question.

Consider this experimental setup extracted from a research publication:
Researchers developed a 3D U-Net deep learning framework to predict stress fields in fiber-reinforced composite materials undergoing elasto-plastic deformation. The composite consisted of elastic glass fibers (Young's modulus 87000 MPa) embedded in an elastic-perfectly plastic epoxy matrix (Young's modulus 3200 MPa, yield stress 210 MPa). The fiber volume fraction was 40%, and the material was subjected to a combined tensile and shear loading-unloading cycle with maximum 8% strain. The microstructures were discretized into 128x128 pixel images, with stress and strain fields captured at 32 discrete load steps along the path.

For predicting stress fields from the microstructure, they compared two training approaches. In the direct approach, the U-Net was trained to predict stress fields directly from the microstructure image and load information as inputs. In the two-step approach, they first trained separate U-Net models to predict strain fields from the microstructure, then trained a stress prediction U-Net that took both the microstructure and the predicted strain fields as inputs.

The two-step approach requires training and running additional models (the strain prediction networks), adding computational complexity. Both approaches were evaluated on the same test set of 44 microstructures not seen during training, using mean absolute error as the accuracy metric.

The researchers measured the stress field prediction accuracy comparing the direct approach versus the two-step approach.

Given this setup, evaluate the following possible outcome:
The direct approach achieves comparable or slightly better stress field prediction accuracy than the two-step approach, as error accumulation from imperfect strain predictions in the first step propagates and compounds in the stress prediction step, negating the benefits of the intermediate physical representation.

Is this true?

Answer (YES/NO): NO